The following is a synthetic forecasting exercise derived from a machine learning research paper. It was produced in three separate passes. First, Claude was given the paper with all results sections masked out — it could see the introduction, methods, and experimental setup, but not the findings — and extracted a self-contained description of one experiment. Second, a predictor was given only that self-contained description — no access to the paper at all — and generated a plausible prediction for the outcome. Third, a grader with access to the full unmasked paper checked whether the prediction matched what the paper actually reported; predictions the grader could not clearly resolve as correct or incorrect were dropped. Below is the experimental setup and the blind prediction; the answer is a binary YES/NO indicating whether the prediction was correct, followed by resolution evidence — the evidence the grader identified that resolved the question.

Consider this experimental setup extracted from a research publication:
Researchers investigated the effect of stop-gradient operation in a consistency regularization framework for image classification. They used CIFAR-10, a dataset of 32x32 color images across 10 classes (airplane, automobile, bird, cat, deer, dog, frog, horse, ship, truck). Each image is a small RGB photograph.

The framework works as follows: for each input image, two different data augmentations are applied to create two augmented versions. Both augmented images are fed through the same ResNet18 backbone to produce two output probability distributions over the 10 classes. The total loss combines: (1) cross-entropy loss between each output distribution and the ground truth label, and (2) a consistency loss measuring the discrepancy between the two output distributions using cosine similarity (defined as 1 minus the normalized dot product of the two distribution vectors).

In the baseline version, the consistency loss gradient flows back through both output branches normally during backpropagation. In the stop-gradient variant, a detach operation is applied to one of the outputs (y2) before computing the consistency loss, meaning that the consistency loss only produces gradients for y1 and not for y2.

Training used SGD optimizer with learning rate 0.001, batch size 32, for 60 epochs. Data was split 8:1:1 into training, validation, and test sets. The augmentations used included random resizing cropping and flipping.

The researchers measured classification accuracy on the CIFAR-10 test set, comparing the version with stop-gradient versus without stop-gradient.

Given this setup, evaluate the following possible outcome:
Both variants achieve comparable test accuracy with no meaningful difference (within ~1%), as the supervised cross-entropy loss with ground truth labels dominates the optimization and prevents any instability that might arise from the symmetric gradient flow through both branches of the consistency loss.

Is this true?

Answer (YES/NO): NO